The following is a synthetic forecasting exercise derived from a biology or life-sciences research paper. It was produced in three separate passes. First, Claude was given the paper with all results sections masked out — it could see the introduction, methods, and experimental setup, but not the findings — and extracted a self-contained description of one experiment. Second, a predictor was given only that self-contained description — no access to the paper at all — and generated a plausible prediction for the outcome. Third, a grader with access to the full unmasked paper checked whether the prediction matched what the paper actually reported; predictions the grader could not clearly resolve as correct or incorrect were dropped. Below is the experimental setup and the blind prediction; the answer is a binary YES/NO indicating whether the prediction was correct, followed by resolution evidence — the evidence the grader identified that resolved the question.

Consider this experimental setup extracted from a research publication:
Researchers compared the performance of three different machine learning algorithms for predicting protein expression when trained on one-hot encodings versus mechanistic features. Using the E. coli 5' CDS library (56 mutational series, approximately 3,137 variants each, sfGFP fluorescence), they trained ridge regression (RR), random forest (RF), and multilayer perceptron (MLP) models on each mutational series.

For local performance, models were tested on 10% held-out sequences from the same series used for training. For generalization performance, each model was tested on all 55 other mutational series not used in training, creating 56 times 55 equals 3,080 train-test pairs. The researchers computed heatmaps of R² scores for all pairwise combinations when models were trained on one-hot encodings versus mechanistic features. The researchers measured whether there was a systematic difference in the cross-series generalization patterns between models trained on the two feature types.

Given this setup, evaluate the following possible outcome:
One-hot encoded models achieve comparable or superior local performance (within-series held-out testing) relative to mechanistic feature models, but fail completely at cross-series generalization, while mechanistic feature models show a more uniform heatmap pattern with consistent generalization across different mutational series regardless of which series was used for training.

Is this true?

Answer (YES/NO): NO